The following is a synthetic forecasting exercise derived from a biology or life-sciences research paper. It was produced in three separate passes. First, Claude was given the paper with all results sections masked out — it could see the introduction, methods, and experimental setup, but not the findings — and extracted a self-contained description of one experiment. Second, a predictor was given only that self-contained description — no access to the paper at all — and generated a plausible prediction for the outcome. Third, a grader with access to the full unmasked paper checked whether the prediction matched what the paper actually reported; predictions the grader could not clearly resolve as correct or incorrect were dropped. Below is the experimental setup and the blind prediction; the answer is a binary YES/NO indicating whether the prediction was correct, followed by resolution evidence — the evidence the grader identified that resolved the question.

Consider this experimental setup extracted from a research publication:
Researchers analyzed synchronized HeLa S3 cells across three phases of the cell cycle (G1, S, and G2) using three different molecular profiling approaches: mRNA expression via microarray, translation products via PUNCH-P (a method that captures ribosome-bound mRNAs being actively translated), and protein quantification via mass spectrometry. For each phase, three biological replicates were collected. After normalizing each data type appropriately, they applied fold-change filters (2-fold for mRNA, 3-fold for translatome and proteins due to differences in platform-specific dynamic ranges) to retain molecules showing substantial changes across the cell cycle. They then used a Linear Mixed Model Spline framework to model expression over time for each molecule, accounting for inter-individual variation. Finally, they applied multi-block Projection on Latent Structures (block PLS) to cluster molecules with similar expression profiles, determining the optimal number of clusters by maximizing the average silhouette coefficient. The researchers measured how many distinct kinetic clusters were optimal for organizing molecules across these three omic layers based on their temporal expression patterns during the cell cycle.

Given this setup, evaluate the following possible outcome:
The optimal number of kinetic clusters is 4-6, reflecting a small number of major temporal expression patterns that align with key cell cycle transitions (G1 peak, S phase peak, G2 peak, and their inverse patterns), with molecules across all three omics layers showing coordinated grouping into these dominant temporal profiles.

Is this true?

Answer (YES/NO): YES